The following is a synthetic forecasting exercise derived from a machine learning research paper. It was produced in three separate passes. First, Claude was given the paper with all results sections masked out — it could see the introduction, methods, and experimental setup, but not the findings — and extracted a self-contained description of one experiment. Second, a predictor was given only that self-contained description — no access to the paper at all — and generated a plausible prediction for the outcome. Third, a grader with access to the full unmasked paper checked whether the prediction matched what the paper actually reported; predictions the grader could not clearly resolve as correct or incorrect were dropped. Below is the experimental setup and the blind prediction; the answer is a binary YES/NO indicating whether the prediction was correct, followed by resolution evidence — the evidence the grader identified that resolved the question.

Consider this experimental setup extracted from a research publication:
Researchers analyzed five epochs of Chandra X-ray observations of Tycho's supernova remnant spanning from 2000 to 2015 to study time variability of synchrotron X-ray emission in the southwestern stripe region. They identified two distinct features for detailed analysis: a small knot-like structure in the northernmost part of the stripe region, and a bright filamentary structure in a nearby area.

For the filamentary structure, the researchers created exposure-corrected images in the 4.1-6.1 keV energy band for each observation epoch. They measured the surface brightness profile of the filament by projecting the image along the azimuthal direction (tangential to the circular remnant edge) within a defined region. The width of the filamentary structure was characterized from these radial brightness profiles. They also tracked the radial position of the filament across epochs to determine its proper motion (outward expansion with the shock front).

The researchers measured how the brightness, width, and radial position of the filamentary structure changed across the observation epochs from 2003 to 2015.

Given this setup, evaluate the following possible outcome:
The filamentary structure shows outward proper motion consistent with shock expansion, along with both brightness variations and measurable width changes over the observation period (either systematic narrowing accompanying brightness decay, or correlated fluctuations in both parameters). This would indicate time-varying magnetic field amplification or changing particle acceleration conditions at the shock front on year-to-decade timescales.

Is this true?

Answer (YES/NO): YES